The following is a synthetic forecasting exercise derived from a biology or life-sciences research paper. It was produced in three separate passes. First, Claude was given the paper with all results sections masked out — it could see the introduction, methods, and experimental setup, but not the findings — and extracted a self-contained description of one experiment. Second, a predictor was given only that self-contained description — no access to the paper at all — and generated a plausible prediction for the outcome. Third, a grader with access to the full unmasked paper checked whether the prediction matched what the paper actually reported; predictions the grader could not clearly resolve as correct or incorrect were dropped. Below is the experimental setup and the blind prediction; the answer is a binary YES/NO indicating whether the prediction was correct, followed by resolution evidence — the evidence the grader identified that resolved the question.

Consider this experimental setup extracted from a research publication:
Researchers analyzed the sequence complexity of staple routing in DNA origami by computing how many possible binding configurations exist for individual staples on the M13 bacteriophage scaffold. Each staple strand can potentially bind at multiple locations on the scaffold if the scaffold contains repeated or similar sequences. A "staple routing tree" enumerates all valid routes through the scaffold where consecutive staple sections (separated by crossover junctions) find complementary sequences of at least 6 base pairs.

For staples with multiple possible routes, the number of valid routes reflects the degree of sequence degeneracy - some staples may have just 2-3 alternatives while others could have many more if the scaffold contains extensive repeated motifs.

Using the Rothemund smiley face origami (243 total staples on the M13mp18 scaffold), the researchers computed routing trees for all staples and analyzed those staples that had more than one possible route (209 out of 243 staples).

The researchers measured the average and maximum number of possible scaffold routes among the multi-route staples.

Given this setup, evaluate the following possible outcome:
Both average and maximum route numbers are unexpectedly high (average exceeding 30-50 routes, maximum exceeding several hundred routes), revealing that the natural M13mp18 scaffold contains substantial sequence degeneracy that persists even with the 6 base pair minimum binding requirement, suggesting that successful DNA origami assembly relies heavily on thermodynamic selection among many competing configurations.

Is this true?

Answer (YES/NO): YES